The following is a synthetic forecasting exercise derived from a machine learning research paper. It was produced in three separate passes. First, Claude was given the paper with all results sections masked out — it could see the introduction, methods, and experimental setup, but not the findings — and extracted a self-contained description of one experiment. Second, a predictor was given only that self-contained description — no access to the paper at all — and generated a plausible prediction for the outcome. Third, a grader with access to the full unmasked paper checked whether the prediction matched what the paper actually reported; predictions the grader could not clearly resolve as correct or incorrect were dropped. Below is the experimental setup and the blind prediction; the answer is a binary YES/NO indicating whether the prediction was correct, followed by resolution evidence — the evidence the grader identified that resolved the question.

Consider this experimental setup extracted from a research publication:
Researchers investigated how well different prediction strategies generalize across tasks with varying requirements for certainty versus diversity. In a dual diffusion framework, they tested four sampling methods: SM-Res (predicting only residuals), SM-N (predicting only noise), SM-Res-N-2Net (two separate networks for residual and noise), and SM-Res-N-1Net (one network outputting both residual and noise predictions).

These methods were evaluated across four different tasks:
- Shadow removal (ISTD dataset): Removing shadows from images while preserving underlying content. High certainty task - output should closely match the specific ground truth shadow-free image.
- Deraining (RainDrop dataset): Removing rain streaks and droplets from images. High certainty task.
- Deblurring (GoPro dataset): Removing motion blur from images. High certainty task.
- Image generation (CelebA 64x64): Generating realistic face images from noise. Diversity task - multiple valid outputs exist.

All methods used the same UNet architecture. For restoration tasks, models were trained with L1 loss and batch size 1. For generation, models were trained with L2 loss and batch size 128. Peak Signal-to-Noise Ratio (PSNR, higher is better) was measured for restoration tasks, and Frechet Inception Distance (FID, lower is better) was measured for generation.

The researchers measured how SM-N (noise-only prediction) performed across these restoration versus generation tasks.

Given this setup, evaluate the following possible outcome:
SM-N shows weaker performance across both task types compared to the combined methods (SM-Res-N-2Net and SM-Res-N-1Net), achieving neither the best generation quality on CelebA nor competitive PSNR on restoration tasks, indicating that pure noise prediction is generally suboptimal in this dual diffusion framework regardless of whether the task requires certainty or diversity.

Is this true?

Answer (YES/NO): NO